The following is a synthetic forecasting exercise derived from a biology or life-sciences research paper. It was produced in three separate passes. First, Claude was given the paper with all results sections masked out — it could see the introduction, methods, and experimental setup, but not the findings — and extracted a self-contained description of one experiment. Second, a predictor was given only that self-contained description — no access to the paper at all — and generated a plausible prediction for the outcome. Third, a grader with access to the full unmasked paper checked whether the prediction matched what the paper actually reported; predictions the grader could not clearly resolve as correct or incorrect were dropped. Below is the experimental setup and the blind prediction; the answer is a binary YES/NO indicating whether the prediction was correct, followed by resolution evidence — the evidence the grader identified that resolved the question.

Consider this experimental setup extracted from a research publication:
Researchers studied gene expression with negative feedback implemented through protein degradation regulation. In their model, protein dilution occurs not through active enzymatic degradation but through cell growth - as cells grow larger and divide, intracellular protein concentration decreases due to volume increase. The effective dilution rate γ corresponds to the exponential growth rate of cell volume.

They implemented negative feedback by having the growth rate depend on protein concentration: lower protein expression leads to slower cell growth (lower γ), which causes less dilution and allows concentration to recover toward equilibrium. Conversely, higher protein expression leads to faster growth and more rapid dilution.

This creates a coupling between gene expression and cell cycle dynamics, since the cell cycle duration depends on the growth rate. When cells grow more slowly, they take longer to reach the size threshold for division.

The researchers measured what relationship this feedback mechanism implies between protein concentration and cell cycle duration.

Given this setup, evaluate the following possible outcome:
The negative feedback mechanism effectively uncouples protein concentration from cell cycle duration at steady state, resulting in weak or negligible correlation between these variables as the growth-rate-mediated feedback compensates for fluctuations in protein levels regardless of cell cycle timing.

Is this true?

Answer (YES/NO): NO